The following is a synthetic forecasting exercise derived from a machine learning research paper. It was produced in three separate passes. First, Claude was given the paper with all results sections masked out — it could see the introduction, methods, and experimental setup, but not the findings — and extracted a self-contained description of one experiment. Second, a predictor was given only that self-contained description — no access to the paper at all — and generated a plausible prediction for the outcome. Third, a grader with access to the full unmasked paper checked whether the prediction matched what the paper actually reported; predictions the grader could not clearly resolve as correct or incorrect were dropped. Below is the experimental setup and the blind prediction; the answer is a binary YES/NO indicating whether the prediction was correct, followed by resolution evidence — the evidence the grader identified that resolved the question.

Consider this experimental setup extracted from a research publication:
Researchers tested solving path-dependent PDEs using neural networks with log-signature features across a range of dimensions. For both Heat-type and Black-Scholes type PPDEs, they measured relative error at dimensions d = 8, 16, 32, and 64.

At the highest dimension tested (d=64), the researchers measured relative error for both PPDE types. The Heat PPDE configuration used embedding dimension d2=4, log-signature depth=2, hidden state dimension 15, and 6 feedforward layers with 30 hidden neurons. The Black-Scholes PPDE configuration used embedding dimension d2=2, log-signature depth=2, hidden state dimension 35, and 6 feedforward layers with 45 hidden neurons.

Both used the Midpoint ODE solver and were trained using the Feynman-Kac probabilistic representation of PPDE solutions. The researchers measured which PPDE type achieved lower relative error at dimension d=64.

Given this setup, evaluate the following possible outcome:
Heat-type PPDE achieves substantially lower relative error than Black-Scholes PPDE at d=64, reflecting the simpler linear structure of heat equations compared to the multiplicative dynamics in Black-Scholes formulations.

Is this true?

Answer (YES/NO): NO